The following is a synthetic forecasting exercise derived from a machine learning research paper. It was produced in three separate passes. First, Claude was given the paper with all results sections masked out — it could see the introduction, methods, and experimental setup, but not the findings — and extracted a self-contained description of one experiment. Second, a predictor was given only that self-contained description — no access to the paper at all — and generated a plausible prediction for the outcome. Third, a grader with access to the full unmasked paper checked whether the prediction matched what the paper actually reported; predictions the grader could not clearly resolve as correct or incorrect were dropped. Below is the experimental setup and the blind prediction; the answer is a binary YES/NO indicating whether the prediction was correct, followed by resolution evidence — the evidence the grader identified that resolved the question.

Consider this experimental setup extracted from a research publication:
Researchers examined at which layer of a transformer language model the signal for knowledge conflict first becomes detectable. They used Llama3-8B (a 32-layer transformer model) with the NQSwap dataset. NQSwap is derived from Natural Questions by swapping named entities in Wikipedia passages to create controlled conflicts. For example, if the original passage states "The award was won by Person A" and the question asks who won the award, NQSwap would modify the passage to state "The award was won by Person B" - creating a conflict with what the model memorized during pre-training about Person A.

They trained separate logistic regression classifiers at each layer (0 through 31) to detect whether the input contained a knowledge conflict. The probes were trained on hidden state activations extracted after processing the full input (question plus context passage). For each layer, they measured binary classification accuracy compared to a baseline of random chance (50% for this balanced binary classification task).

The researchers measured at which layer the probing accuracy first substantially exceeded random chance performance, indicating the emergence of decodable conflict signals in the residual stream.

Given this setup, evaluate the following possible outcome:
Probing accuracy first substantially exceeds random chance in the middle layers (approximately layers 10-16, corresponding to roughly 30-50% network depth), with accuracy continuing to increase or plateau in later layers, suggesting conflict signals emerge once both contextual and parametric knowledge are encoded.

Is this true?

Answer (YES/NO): NO